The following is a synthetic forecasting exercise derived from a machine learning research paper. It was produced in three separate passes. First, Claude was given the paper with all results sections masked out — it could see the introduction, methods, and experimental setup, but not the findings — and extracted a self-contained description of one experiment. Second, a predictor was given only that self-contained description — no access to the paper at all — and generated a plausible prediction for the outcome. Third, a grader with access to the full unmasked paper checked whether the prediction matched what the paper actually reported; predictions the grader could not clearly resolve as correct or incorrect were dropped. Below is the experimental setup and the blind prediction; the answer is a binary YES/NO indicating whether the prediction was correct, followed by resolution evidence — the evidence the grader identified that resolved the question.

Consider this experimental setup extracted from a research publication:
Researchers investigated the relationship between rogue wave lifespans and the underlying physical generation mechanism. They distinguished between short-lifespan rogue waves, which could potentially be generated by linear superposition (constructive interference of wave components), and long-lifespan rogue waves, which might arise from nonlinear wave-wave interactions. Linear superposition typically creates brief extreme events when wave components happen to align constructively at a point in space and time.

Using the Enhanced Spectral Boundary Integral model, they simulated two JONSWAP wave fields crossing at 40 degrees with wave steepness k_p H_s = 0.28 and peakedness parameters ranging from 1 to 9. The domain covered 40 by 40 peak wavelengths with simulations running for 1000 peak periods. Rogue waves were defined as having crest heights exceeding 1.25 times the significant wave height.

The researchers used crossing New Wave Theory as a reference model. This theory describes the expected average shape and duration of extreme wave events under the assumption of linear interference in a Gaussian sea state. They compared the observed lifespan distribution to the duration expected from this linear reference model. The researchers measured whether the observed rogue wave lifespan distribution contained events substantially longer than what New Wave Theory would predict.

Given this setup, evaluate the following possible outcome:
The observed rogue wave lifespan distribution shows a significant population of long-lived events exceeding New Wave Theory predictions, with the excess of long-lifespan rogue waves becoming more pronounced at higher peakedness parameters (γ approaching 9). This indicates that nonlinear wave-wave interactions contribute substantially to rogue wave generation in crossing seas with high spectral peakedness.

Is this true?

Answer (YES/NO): YES